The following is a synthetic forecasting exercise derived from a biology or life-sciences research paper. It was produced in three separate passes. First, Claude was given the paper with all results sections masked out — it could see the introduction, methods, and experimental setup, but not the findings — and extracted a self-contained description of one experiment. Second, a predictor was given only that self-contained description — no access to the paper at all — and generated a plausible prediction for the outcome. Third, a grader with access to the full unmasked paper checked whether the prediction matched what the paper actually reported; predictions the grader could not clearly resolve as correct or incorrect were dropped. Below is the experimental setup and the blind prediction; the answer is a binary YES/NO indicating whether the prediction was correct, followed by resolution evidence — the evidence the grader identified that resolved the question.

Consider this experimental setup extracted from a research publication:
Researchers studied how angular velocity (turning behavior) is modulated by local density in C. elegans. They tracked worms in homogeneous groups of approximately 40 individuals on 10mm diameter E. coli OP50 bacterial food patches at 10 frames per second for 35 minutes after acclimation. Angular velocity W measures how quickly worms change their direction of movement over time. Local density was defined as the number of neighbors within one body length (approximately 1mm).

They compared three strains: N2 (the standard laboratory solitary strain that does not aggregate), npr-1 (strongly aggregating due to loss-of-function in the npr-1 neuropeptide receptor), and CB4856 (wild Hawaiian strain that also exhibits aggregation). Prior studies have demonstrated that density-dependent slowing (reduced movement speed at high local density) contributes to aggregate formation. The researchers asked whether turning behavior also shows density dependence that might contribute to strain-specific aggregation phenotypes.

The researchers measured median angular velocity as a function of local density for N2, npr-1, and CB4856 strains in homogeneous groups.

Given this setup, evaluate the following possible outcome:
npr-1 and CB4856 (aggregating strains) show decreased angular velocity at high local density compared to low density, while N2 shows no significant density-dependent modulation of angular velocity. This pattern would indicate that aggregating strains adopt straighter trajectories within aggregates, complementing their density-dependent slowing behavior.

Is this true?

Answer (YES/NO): YES